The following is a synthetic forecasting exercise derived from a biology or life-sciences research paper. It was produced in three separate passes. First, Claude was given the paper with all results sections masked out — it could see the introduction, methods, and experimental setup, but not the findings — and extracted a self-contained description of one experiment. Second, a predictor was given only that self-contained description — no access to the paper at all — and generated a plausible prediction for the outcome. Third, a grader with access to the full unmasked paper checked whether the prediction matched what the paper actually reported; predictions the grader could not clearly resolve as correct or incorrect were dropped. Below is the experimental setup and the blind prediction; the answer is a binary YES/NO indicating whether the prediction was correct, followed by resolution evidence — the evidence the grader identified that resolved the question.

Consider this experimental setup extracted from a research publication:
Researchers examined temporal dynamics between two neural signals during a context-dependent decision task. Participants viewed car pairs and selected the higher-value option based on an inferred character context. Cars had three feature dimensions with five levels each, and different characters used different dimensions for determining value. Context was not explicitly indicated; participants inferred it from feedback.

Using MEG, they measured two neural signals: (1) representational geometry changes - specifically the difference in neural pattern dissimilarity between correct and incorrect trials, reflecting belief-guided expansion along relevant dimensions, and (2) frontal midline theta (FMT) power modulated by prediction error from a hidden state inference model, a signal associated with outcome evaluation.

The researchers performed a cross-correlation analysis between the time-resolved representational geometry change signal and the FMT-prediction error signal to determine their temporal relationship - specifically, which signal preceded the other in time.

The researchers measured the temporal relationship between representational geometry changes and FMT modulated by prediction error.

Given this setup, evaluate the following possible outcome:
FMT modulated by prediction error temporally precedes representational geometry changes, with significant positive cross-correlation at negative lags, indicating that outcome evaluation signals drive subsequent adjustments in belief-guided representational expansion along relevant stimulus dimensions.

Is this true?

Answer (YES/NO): NO